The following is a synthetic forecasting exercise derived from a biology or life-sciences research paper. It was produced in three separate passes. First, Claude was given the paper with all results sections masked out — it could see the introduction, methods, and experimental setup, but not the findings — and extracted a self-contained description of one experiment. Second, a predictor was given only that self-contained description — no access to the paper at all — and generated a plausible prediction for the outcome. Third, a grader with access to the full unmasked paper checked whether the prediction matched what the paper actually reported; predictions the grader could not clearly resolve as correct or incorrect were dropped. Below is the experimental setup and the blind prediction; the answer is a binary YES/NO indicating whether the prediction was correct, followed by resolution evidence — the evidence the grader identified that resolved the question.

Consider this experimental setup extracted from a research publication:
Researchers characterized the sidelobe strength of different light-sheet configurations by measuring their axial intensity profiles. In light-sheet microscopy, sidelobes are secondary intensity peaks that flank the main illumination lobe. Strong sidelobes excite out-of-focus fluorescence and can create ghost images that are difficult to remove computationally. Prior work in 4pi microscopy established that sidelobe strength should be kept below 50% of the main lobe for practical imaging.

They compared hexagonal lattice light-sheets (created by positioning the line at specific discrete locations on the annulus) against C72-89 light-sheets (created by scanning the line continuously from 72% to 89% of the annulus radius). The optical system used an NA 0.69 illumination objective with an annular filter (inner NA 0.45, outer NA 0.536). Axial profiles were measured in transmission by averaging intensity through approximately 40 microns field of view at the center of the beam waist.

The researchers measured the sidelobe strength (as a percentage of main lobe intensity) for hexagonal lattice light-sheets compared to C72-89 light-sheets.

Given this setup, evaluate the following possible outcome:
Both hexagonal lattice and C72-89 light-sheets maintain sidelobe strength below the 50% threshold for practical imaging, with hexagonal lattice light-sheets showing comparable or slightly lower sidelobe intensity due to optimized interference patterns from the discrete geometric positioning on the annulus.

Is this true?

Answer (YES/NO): NO